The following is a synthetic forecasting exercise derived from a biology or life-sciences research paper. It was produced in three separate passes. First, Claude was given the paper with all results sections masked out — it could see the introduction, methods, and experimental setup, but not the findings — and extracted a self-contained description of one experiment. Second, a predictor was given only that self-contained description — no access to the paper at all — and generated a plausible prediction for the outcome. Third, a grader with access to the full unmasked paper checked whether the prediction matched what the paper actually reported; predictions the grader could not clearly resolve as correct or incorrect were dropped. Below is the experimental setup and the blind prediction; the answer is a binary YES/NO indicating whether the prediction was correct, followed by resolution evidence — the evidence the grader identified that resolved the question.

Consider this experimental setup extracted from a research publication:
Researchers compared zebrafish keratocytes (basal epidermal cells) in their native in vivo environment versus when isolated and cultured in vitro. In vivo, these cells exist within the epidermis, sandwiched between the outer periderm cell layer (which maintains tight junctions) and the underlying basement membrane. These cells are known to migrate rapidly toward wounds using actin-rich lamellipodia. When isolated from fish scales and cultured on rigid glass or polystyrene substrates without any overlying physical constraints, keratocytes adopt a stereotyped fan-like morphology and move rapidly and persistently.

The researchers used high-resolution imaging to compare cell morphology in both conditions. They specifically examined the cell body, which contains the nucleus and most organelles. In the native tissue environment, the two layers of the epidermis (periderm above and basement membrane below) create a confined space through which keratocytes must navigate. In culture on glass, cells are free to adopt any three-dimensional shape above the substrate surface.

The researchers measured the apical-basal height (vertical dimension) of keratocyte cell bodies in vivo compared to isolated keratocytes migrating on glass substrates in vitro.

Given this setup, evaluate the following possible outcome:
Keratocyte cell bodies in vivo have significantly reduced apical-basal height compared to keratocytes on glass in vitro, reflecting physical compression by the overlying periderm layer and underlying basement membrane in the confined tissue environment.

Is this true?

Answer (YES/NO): YES